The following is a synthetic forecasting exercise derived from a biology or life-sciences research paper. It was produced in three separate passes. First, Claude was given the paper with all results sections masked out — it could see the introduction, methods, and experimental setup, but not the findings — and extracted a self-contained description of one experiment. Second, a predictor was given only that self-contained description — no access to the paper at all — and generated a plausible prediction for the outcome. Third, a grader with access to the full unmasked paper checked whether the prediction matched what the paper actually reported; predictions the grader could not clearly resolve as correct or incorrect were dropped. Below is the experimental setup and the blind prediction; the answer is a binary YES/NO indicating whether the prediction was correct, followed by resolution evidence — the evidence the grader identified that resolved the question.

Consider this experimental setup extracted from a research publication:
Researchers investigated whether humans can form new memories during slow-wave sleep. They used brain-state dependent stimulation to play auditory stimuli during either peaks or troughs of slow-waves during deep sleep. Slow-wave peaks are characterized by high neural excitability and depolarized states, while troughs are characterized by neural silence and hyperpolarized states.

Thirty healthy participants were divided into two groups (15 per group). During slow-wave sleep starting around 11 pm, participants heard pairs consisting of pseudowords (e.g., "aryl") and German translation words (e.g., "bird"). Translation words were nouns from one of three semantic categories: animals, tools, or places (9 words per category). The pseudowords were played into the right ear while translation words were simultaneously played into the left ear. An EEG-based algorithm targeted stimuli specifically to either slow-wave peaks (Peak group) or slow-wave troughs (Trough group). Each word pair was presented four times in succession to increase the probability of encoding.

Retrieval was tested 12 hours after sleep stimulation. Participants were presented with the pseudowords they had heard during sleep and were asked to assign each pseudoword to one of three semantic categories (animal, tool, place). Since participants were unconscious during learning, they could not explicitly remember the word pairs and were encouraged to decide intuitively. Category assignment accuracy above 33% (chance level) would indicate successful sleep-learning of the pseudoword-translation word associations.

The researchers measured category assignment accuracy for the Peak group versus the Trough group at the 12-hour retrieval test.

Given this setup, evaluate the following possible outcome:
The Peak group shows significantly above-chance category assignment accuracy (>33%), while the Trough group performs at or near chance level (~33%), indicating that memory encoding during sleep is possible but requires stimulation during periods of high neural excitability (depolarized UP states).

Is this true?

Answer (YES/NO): NO